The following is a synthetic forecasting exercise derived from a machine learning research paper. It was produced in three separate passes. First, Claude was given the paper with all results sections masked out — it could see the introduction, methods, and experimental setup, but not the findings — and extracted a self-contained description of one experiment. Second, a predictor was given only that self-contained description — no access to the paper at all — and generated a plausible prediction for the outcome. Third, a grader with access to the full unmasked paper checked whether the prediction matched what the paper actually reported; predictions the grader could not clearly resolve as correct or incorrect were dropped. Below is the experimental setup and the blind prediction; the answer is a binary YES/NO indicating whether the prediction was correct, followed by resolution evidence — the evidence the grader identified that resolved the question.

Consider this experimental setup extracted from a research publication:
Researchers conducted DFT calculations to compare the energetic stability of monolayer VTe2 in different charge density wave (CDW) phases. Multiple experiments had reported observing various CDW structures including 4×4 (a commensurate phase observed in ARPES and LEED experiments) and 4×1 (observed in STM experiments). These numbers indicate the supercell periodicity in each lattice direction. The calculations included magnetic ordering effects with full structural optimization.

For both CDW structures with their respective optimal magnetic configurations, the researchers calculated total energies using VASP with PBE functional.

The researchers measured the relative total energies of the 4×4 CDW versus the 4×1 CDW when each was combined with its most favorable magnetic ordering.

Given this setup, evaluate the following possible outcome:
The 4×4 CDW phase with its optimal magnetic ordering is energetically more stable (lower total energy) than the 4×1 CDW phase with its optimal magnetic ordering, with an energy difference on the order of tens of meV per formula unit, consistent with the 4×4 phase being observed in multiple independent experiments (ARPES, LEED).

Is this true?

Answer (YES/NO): NO